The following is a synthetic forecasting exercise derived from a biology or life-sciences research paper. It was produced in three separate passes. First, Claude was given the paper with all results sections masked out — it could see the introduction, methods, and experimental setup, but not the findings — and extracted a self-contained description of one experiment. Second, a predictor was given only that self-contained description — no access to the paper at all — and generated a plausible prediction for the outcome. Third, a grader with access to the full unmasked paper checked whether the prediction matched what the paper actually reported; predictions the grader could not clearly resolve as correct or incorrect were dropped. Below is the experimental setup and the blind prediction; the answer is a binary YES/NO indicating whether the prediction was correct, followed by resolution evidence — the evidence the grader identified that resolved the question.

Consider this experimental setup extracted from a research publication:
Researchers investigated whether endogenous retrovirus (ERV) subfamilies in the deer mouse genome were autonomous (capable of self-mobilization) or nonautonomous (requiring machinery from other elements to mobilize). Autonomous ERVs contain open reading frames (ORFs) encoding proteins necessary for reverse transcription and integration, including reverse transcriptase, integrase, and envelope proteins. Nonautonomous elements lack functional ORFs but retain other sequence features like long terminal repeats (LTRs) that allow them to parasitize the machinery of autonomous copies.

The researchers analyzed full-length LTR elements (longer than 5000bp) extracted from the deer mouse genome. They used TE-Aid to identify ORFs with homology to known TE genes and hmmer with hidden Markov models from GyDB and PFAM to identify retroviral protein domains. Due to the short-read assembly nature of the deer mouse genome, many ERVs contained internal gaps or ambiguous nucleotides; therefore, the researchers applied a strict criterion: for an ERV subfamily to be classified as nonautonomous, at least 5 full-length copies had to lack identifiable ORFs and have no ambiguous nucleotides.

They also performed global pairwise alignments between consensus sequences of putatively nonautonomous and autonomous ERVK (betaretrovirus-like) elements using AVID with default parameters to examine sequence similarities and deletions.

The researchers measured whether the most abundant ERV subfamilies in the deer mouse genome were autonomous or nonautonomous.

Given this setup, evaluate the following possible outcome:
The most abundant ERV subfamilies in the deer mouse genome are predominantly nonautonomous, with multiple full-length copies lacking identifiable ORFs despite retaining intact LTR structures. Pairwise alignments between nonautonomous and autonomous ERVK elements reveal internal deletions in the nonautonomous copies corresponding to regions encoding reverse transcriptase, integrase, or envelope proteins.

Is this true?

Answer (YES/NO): YES